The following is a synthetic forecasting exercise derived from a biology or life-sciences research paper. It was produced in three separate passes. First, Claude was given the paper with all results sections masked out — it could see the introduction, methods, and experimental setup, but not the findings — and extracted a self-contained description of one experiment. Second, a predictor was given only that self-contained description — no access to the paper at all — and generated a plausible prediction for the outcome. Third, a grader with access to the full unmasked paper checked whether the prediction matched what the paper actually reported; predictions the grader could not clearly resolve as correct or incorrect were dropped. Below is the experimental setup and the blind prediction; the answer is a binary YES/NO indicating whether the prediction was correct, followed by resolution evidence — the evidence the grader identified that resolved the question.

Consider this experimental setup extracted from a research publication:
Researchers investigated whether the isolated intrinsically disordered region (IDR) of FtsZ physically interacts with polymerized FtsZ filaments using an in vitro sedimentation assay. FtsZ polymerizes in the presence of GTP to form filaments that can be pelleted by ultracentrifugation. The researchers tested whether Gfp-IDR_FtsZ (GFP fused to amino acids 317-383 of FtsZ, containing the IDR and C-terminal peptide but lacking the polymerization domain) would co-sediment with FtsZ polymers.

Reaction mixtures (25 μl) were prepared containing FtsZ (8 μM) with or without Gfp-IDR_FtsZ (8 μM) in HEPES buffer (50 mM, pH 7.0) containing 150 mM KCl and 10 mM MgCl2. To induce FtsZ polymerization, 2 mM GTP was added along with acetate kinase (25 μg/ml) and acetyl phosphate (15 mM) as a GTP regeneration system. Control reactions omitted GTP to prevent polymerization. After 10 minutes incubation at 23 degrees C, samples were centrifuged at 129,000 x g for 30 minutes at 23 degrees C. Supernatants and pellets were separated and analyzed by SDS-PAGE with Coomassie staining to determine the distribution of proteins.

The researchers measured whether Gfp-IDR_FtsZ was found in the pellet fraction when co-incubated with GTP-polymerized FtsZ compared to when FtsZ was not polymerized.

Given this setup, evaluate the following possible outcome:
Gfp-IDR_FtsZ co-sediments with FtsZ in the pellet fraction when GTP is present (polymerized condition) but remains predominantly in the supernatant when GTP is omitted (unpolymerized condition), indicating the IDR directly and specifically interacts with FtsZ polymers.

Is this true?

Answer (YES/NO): NO